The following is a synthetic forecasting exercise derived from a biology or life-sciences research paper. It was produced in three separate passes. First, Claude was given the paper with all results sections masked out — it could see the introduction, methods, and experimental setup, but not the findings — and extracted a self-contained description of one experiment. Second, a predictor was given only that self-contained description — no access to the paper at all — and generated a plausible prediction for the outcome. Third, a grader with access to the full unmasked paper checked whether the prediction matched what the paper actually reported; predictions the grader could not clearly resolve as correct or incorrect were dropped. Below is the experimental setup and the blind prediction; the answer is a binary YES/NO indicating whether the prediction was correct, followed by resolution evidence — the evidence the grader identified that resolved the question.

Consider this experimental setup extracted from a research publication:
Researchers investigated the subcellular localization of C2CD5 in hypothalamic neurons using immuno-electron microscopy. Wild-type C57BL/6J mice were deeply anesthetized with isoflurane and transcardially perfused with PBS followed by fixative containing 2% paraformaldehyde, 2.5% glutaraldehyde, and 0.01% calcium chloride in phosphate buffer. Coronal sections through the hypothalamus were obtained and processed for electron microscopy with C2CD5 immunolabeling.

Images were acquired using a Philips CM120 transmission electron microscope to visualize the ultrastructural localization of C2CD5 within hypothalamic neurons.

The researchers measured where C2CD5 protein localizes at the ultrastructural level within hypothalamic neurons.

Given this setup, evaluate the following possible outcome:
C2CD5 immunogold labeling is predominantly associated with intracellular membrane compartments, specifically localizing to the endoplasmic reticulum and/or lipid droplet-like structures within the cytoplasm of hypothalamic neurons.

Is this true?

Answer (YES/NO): NO